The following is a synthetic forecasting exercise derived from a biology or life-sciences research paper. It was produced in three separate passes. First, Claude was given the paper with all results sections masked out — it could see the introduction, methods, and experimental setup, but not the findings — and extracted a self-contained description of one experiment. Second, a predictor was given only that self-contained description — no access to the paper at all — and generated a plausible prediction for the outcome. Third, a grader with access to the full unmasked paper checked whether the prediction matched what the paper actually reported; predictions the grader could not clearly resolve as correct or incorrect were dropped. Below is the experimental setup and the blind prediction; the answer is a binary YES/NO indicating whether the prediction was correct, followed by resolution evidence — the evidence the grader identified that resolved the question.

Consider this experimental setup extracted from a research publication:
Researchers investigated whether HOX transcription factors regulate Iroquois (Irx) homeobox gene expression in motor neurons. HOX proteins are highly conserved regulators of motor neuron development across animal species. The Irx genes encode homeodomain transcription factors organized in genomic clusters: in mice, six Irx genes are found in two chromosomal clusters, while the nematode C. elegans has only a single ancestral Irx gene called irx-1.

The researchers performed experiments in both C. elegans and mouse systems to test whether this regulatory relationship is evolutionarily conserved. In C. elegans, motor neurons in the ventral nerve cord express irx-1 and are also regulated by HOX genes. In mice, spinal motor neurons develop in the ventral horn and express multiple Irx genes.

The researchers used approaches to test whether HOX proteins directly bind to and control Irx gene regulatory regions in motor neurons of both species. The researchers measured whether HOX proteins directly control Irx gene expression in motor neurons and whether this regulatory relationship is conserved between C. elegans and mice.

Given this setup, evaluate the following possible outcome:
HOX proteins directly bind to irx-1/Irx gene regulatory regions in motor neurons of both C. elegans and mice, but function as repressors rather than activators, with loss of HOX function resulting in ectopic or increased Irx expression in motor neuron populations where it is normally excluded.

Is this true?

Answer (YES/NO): NO